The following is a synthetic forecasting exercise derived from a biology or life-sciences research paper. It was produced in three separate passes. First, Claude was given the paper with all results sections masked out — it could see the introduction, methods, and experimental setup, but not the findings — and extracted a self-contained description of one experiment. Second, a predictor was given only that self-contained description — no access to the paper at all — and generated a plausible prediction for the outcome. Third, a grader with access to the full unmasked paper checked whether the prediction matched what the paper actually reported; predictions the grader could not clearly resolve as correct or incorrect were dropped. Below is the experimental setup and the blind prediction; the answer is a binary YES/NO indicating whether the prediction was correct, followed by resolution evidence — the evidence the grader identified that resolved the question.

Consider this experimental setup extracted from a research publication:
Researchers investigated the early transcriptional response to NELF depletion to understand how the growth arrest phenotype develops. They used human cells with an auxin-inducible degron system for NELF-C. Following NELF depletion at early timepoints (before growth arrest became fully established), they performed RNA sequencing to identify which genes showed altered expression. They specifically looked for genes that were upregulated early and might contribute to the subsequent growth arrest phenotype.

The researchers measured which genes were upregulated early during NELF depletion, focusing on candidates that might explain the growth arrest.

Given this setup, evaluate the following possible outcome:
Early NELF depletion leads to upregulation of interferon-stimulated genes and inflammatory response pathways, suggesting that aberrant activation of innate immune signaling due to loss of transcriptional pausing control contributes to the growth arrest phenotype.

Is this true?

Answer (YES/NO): NO